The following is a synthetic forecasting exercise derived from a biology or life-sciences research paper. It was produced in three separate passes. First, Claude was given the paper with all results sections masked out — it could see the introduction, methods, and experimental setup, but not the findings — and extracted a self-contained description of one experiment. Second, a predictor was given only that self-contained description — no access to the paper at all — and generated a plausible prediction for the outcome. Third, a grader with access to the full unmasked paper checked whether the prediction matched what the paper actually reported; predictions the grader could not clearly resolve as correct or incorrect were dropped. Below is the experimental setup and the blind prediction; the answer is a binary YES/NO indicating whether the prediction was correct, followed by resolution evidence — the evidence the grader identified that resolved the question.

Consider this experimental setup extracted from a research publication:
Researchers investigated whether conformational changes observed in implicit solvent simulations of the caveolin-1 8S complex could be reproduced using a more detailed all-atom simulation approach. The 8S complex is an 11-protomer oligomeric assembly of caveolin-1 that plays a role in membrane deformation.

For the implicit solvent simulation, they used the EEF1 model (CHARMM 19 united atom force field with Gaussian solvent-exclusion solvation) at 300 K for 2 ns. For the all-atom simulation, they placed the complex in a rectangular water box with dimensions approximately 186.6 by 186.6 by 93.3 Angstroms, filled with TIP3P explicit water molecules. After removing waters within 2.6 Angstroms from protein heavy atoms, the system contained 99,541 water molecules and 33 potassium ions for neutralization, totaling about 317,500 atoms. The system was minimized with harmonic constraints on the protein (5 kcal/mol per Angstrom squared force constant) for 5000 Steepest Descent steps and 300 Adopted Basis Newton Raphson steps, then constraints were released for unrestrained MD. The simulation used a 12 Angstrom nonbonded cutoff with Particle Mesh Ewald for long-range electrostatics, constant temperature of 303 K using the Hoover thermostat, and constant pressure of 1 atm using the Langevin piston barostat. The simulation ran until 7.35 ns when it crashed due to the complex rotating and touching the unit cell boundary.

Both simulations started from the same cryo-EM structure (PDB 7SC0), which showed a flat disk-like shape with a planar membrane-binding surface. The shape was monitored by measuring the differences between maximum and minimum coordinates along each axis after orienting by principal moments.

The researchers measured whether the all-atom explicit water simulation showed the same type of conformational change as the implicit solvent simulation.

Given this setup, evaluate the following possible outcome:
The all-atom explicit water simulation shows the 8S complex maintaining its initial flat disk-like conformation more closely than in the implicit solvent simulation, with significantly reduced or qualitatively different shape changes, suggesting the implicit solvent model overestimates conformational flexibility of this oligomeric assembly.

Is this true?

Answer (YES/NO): NO